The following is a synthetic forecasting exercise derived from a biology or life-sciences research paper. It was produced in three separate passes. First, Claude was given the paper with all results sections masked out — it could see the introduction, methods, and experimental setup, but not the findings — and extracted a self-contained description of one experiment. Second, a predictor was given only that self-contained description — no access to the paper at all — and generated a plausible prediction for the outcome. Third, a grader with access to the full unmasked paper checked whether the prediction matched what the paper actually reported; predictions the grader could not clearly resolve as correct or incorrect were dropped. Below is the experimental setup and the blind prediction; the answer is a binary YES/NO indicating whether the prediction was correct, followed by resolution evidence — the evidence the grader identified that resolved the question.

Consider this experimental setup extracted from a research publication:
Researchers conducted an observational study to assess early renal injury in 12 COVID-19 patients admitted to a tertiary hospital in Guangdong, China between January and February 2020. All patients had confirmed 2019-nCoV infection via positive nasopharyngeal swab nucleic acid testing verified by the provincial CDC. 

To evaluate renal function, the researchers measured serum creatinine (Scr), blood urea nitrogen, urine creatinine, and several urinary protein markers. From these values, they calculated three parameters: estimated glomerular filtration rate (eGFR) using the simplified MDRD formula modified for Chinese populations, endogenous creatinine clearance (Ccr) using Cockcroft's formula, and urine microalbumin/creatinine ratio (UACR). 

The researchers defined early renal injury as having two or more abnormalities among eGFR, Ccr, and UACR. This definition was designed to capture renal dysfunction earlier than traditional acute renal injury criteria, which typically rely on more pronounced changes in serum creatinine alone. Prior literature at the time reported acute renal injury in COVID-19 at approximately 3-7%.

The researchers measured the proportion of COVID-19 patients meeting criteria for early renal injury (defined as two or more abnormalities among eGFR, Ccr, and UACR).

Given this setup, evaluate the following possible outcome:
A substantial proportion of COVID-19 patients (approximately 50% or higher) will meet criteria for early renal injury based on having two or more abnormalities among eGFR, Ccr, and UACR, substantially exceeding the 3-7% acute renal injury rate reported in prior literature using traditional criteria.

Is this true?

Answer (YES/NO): NO